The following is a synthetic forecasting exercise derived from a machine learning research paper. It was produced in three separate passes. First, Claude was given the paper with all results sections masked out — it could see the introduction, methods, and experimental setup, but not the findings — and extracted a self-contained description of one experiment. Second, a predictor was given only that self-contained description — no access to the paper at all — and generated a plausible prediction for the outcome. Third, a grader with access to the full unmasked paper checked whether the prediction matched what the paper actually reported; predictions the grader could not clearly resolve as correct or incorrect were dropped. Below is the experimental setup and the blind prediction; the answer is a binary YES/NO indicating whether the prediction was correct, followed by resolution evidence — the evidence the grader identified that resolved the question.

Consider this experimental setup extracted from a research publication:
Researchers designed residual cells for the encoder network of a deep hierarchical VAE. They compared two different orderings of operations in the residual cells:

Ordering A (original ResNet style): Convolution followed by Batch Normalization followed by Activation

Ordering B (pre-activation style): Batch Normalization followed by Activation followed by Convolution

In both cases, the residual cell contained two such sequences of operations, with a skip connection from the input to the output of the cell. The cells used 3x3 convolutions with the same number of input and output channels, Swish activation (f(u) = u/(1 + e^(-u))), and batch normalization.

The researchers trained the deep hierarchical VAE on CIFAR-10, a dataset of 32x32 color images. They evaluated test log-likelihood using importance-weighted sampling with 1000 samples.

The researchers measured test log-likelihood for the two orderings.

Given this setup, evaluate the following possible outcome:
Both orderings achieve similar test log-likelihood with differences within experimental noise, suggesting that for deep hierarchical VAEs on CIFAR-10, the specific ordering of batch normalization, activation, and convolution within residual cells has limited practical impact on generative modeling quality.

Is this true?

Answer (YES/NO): NO